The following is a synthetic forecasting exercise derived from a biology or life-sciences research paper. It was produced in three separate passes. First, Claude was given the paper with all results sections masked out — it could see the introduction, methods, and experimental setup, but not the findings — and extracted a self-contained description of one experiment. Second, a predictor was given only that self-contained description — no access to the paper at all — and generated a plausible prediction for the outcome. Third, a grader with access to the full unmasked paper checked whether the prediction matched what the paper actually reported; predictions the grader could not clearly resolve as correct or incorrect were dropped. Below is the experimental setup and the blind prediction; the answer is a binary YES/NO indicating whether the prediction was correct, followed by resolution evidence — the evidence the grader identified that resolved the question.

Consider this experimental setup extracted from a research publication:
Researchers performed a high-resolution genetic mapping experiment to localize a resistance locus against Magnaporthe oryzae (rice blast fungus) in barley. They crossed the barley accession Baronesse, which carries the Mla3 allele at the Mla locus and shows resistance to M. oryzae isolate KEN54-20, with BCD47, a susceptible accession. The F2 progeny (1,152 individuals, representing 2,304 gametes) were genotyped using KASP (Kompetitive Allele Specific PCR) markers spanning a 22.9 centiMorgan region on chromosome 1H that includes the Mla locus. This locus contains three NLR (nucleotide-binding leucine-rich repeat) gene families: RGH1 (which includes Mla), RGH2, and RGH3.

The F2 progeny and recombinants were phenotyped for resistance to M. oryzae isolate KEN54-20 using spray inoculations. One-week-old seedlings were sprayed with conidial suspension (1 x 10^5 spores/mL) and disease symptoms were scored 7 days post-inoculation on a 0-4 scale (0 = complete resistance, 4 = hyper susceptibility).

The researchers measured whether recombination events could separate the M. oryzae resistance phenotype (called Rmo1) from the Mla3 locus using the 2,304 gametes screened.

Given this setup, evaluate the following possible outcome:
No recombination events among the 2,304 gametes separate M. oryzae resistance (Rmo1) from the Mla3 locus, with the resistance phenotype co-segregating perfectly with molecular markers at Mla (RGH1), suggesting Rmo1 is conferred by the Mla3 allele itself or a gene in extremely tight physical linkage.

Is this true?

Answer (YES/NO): YES